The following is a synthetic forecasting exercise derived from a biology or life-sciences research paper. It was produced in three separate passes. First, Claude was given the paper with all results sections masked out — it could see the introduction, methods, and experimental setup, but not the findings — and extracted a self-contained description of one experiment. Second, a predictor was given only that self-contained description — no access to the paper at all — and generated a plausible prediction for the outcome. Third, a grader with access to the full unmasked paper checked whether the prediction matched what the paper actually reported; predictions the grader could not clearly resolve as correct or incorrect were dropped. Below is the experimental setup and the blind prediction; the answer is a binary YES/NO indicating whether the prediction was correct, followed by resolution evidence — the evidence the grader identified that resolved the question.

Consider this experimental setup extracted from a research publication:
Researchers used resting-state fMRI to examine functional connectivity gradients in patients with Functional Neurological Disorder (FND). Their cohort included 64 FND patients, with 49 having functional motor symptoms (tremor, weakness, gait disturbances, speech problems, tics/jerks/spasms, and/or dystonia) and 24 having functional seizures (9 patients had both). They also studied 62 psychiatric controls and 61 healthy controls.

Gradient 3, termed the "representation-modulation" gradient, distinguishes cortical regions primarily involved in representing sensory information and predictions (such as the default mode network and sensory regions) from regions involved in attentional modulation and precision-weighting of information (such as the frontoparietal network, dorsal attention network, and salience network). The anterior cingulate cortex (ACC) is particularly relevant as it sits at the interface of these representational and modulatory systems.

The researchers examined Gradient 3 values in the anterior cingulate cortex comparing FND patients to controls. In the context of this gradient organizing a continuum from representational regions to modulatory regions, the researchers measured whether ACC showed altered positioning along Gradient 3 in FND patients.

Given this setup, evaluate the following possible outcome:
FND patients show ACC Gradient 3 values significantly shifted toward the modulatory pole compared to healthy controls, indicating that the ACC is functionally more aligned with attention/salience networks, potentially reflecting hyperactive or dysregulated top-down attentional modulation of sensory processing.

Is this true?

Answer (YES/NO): YES